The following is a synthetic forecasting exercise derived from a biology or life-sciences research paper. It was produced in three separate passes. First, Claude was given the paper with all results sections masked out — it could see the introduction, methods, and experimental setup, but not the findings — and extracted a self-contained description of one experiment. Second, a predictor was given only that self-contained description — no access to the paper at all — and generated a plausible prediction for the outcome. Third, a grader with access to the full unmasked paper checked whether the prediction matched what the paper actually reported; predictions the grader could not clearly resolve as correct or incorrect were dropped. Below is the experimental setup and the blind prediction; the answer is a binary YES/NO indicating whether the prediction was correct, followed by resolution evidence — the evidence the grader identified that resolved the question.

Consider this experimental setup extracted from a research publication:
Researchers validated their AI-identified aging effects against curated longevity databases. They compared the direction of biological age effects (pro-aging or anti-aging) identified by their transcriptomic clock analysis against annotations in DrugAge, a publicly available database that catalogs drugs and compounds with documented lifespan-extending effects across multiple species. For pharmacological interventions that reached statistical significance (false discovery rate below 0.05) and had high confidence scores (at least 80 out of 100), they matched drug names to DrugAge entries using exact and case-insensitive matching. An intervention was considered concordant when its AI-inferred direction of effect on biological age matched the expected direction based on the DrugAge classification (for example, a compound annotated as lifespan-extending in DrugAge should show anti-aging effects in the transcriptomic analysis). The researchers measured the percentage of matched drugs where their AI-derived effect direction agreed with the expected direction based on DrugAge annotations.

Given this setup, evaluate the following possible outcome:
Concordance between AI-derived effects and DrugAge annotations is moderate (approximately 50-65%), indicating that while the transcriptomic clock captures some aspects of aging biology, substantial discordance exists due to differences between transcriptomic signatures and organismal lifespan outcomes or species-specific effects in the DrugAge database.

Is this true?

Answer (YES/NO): NO